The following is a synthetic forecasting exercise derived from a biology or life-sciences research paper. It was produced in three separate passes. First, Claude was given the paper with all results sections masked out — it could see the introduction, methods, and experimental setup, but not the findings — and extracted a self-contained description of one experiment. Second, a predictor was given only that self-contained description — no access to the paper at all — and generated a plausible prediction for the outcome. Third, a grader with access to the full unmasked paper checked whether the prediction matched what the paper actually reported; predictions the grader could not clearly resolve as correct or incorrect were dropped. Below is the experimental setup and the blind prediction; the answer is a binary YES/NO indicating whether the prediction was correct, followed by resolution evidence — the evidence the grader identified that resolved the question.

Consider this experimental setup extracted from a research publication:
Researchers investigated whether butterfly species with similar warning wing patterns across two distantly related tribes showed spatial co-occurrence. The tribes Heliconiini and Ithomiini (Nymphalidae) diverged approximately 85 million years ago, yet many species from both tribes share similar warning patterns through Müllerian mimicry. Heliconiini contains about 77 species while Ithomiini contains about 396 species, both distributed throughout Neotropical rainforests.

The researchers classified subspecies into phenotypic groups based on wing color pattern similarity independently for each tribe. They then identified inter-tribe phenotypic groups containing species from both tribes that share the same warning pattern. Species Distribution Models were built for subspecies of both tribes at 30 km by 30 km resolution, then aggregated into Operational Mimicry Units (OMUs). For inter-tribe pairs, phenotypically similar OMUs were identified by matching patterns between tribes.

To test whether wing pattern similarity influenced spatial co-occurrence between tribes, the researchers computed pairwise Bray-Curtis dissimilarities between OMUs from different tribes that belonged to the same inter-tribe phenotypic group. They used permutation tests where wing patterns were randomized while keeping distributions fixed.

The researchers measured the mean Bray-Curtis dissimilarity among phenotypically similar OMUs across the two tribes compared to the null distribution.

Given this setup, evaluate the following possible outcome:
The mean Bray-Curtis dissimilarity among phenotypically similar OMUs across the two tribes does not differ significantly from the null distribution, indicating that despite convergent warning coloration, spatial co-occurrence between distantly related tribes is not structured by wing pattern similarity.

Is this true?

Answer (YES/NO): NO